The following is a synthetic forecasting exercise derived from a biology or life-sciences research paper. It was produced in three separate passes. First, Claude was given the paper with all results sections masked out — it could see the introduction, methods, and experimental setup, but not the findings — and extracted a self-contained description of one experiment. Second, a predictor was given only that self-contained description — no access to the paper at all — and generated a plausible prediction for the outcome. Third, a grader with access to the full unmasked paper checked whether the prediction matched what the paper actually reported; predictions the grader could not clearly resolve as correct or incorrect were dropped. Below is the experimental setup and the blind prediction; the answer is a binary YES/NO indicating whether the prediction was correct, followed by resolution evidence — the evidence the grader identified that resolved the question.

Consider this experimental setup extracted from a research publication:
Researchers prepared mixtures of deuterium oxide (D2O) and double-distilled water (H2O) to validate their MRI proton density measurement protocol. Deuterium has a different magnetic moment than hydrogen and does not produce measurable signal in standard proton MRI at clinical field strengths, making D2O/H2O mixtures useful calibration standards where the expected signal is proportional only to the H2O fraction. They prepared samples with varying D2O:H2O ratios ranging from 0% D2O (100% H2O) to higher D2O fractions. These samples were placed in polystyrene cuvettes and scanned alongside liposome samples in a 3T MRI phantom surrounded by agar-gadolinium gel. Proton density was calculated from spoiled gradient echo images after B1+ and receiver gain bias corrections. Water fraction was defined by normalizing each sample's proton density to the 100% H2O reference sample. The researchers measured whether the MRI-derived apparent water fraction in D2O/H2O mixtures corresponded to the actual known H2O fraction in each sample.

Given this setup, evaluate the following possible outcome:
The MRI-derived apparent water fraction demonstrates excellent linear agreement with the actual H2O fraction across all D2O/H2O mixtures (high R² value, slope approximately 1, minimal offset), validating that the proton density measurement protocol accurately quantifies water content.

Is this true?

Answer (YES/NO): YES